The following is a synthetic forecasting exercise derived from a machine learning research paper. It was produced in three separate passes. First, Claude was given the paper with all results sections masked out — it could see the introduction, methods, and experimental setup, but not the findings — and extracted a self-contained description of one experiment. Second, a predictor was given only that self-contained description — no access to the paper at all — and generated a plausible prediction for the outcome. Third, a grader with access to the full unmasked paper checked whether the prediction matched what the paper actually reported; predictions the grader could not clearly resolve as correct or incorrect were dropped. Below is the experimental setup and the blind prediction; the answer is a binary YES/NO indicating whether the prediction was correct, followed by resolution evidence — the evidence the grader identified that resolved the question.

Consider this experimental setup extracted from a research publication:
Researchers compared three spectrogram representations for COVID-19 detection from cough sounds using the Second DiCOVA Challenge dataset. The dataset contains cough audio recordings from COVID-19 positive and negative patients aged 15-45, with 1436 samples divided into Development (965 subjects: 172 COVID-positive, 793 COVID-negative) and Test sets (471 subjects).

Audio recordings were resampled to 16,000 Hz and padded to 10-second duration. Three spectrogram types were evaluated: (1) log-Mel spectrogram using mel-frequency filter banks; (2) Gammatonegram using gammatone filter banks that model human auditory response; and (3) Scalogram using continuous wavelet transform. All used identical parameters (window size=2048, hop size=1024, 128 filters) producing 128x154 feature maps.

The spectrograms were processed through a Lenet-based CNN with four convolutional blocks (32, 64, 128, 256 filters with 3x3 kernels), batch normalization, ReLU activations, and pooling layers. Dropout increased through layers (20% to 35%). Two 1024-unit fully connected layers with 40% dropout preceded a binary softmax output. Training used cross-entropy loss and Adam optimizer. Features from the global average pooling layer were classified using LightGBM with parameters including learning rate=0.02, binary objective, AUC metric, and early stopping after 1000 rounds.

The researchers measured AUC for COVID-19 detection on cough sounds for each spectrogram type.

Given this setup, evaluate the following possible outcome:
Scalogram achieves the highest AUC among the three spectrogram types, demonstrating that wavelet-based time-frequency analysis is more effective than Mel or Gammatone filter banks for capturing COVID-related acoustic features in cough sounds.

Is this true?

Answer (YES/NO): NO